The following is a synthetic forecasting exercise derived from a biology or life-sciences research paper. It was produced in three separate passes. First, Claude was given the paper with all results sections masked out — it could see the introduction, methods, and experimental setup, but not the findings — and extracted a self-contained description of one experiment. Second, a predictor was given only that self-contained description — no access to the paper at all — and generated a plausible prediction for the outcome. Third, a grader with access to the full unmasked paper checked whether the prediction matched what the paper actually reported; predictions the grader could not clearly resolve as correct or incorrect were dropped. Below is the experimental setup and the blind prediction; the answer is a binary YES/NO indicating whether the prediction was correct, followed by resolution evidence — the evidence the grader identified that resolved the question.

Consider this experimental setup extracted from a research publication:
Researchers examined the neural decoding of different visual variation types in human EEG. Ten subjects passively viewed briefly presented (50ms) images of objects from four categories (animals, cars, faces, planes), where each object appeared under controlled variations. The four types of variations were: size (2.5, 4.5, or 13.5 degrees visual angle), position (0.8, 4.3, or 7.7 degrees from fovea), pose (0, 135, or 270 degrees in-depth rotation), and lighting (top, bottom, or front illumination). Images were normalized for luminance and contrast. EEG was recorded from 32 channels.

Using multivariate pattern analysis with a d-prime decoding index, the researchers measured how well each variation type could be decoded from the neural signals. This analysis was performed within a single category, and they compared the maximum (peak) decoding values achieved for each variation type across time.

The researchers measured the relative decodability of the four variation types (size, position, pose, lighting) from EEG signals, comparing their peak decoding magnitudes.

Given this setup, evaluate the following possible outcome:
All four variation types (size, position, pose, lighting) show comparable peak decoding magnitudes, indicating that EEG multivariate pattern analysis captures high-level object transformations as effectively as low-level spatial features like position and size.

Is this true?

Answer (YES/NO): NO